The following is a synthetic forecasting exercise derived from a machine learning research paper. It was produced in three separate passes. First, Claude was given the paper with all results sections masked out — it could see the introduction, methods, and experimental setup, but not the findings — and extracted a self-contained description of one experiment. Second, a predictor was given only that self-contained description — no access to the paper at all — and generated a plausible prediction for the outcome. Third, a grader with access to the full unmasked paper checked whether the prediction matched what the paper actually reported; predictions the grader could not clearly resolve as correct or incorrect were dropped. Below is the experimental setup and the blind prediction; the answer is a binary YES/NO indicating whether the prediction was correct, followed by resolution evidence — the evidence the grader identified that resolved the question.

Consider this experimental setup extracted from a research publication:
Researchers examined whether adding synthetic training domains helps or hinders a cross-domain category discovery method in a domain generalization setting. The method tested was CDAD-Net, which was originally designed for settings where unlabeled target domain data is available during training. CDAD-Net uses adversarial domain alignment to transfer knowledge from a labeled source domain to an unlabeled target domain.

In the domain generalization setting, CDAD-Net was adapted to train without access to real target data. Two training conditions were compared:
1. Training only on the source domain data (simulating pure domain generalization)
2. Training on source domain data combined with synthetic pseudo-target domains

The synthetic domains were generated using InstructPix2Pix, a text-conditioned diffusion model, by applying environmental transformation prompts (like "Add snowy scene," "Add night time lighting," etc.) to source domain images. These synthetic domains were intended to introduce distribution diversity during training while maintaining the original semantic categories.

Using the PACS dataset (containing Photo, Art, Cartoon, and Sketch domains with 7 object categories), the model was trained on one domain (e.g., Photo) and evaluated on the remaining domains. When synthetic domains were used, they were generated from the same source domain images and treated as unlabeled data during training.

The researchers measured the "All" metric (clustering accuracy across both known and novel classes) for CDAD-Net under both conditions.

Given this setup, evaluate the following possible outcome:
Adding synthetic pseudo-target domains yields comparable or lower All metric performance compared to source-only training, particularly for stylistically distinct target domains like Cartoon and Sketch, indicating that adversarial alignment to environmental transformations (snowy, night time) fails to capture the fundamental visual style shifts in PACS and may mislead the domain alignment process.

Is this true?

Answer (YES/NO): YES